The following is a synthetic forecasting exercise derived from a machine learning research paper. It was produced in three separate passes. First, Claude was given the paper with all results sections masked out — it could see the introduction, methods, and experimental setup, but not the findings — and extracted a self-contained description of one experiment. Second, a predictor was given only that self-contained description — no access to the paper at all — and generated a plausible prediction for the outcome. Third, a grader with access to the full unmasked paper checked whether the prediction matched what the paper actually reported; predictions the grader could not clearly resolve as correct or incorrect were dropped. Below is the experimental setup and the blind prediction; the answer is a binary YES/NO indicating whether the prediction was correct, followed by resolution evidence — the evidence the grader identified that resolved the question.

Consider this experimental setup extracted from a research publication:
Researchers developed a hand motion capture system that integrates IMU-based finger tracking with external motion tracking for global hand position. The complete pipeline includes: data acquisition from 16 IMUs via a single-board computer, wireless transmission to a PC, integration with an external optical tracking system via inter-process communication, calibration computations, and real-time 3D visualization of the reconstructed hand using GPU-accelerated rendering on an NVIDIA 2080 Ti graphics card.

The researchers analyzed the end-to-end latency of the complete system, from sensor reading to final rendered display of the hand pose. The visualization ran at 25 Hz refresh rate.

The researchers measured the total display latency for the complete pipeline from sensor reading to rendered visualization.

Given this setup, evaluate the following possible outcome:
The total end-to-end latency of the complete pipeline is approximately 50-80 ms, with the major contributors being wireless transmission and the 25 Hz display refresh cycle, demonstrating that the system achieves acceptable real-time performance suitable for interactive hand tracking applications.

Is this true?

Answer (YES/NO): NO